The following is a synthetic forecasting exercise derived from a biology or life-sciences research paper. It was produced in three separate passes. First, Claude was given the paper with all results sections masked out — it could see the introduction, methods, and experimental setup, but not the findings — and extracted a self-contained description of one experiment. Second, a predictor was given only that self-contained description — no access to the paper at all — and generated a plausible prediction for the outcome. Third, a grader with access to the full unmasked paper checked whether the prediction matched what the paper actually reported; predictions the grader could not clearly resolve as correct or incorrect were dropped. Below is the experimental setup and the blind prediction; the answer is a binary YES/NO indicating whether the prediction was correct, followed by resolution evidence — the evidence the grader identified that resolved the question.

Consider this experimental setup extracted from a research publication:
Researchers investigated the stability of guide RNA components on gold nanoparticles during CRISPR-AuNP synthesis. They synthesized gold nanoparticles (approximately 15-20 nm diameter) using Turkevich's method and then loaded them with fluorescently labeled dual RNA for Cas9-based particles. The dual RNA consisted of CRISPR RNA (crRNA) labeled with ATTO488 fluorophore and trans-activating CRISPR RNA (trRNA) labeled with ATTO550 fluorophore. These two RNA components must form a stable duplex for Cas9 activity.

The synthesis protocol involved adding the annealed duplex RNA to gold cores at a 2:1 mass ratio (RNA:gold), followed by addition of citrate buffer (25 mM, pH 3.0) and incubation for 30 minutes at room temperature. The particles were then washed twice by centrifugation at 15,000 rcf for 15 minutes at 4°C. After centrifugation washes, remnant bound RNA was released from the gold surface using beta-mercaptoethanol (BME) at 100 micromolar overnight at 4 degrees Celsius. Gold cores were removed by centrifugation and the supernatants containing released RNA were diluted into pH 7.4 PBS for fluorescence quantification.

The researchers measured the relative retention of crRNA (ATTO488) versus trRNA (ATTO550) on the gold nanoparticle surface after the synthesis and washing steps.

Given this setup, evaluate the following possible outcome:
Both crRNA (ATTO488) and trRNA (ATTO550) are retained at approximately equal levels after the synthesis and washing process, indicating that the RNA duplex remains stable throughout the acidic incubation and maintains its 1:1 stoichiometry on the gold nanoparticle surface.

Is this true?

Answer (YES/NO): NO